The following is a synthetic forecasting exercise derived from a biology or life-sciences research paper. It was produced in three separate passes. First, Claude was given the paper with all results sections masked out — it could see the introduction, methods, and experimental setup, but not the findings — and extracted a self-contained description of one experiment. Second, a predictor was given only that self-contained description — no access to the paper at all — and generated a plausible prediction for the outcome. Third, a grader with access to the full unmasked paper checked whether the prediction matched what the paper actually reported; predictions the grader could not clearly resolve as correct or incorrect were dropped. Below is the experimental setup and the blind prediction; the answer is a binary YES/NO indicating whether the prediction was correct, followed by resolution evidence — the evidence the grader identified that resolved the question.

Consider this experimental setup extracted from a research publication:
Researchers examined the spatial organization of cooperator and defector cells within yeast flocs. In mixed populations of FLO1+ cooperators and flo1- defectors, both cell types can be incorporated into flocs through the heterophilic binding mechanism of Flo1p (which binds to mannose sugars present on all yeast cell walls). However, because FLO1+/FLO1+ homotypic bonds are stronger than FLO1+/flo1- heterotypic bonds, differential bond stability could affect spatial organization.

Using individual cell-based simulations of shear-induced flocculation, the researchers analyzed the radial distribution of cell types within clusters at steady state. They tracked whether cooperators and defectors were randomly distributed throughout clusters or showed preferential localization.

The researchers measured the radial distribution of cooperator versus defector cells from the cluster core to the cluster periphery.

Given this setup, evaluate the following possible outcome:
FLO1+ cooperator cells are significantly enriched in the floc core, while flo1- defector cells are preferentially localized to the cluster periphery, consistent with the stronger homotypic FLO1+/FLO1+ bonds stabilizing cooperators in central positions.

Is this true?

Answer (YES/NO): NO